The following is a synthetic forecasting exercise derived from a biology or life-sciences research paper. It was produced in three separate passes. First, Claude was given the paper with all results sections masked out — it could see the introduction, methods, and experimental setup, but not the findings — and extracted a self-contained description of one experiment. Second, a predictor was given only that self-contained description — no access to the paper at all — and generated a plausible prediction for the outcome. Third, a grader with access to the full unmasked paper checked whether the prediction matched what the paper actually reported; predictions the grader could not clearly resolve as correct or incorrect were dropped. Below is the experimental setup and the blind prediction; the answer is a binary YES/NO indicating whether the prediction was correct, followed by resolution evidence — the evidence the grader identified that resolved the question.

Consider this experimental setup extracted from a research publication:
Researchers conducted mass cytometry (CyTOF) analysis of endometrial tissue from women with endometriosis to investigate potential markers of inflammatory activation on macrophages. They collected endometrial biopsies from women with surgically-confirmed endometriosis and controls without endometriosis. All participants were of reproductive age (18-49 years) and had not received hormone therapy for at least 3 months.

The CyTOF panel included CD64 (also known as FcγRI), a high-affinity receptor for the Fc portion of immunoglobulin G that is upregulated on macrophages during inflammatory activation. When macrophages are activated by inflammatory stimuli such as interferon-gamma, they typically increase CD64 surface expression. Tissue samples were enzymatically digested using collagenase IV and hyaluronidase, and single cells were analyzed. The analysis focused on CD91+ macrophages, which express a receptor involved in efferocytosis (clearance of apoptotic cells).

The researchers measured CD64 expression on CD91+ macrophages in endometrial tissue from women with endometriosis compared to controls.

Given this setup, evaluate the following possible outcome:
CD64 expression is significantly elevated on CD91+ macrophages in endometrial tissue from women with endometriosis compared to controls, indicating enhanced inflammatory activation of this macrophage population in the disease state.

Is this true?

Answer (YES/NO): YES